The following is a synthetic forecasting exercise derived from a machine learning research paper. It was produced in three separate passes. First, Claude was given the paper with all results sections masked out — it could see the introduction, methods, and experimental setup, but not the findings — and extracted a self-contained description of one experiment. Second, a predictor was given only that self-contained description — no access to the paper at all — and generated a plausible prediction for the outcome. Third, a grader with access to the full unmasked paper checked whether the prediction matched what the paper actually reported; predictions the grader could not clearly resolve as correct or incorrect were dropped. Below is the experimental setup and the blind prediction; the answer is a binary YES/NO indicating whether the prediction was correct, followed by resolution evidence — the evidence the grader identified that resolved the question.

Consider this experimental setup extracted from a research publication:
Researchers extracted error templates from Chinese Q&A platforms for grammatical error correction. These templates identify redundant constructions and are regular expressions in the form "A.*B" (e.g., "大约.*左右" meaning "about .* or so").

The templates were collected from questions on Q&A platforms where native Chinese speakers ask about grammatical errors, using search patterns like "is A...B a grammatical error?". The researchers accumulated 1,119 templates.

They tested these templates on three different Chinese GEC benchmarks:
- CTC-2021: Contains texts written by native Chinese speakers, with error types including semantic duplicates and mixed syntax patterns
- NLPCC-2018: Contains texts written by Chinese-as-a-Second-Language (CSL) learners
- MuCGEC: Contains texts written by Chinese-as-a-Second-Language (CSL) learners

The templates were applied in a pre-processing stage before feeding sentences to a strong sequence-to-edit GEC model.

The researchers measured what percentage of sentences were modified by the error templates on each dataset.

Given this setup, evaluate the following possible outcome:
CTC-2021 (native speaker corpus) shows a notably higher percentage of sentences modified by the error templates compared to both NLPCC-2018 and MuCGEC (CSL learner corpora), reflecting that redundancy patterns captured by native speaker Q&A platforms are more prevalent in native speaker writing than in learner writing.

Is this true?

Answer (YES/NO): YES